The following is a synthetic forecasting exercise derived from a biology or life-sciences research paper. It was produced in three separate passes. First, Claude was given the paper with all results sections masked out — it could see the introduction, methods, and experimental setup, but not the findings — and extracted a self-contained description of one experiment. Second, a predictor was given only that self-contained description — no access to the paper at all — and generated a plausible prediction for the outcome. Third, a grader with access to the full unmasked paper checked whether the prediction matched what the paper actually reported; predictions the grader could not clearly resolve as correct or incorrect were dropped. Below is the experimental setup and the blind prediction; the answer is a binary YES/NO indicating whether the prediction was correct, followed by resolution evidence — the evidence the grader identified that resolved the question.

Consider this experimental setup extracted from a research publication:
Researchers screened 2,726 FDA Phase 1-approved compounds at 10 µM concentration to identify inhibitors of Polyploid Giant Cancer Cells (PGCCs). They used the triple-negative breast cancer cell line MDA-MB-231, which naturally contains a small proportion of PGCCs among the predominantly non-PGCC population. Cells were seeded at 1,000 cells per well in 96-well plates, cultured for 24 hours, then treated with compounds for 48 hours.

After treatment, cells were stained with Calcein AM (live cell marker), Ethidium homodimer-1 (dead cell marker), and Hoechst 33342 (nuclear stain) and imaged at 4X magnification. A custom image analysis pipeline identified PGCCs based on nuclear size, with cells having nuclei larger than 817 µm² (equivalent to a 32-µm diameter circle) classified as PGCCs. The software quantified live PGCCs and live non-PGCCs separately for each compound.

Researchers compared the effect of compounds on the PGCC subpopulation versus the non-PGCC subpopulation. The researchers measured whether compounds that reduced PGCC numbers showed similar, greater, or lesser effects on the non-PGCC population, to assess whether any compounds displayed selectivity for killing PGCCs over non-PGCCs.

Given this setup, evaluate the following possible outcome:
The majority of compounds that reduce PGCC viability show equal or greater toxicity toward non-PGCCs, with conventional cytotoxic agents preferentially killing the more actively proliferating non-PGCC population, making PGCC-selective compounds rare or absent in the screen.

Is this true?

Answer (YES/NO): NO